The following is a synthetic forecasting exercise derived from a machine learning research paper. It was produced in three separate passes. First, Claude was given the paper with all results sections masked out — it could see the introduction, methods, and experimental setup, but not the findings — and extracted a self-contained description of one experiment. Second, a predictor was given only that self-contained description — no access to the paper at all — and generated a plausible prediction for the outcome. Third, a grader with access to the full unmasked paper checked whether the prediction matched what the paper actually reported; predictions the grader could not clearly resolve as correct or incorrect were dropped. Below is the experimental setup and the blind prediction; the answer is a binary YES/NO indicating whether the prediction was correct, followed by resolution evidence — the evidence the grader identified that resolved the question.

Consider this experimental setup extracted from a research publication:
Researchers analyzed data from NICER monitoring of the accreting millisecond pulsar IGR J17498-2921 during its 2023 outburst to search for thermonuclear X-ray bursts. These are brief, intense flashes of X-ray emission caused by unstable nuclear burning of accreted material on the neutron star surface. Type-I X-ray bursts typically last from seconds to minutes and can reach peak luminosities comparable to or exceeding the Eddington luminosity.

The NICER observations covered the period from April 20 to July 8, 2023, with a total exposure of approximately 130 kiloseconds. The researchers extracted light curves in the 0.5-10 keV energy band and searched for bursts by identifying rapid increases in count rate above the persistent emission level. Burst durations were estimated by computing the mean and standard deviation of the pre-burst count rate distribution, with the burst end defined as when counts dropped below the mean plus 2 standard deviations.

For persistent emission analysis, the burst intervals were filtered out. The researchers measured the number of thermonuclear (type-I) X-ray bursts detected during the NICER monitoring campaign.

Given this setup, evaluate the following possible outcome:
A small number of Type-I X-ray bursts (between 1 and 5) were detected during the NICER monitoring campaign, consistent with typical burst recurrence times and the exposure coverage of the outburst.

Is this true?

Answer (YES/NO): YES